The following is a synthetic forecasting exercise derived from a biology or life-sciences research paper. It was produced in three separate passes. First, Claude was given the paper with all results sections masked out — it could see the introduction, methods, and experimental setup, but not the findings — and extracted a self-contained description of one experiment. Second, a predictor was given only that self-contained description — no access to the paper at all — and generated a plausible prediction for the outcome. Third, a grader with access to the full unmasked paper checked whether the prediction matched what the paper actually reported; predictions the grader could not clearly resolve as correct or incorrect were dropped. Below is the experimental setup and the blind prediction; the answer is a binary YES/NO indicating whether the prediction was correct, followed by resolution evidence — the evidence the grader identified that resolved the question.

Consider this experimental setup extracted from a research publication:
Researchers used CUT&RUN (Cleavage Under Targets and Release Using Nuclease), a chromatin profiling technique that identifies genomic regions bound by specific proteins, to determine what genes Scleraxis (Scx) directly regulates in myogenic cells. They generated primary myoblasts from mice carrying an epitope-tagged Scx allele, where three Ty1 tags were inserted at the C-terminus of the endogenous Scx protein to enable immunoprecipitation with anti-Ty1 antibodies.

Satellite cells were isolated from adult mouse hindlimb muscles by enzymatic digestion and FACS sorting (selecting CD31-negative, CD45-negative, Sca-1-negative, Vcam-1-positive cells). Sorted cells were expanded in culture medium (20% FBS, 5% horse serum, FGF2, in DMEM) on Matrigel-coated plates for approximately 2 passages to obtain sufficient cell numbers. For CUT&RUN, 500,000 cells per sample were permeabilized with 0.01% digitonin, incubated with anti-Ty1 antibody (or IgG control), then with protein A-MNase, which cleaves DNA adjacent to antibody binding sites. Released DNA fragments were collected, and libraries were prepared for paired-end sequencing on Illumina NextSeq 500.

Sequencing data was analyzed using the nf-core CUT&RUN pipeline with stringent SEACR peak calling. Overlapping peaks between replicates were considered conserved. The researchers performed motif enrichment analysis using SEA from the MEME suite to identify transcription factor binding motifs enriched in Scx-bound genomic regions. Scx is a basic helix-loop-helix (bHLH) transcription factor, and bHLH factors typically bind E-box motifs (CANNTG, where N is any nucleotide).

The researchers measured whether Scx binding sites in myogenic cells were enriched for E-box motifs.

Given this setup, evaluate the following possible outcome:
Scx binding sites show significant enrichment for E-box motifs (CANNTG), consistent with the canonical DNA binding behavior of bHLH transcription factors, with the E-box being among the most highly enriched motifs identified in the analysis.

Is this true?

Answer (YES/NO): YES